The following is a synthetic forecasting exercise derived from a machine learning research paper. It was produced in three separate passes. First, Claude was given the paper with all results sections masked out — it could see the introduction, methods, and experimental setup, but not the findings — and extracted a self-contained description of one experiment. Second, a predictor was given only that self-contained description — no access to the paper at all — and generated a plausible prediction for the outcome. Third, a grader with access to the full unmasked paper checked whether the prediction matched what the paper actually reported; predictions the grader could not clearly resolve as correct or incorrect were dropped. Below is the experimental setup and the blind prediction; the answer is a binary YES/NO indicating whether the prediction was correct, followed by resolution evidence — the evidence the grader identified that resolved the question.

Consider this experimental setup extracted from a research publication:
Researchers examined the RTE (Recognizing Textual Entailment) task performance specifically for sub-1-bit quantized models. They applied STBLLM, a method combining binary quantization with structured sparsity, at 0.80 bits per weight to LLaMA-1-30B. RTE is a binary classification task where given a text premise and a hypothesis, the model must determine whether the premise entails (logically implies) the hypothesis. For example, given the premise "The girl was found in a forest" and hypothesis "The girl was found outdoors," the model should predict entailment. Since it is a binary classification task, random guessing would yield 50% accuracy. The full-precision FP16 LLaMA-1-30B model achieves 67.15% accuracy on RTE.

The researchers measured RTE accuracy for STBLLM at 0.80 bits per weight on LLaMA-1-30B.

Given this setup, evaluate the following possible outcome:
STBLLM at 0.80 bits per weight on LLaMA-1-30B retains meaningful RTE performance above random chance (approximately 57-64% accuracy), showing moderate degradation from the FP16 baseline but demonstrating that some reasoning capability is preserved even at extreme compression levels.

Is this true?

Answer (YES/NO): NO